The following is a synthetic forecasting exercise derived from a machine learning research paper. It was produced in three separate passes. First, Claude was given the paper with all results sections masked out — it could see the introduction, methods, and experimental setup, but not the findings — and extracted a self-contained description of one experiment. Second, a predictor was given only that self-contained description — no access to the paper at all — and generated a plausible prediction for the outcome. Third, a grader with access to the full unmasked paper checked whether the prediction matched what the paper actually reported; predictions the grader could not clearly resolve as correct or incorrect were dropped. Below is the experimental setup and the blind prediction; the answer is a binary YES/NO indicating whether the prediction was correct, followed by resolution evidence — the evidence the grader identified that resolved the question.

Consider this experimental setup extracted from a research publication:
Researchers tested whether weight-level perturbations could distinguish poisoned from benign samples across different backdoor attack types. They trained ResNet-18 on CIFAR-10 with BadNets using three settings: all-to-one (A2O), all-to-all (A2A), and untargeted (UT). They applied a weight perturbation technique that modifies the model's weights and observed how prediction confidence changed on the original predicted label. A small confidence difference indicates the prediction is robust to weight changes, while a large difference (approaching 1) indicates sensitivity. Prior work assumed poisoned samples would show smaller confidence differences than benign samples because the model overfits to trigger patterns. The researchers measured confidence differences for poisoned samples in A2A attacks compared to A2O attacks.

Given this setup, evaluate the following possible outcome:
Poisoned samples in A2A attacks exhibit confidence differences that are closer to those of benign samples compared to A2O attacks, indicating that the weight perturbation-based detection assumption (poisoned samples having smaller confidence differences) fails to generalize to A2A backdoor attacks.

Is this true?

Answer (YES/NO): YES